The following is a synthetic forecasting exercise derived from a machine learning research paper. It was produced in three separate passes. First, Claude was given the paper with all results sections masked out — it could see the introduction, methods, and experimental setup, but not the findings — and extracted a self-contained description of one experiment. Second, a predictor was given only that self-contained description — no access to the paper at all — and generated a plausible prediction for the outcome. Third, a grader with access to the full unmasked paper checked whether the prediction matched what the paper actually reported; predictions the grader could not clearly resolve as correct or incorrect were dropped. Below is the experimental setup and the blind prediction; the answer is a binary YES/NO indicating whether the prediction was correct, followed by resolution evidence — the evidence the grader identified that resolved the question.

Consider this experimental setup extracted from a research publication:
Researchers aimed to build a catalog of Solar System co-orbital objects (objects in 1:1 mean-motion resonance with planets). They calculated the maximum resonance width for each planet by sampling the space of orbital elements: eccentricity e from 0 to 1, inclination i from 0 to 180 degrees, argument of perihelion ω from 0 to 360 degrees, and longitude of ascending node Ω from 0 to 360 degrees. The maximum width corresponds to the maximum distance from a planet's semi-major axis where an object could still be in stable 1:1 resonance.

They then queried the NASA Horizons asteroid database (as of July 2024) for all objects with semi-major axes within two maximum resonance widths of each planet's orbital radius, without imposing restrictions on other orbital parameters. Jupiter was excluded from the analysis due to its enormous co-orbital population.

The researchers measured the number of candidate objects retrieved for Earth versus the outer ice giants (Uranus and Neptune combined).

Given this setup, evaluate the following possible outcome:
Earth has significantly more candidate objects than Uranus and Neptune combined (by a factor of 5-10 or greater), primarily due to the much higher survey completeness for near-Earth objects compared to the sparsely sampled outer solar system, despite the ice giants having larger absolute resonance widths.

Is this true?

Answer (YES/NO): NO